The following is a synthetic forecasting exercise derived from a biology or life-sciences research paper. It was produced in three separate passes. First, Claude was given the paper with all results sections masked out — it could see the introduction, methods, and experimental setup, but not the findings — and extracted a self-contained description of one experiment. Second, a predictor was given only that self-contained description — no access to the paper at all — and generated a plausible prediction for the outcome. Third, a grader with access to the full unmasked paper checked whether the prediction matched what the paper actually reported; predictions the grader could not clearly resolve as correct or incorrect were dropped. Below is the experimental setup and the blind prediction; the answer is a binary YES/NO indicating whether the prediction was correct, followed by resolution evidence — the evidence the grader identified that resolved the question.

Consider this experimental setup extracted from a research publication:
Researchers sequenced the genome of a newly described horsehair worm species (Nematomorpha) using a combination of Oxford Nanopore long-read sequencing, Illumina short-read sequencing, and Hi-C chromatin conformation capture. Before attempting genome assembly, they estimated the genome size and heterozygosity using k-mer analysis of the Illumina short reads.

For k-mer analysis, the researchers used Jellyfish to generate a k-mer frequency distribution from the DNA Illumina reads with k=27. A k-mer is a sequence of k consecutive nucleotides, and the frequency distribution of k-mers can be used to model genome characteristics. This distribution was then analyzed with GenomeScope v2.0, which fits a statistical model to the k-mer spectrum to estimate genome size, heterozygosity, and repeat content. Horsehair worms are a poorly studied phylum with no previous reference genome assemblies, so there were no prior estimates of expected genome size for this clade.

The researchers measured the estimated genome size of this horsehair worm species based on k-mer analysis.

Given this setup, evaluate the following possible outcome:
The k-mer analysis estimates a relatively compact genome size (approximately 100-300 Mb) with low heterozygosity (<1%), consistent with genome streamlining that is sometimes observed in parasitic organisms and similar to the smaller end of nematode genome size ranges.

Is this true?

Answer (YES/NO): YES